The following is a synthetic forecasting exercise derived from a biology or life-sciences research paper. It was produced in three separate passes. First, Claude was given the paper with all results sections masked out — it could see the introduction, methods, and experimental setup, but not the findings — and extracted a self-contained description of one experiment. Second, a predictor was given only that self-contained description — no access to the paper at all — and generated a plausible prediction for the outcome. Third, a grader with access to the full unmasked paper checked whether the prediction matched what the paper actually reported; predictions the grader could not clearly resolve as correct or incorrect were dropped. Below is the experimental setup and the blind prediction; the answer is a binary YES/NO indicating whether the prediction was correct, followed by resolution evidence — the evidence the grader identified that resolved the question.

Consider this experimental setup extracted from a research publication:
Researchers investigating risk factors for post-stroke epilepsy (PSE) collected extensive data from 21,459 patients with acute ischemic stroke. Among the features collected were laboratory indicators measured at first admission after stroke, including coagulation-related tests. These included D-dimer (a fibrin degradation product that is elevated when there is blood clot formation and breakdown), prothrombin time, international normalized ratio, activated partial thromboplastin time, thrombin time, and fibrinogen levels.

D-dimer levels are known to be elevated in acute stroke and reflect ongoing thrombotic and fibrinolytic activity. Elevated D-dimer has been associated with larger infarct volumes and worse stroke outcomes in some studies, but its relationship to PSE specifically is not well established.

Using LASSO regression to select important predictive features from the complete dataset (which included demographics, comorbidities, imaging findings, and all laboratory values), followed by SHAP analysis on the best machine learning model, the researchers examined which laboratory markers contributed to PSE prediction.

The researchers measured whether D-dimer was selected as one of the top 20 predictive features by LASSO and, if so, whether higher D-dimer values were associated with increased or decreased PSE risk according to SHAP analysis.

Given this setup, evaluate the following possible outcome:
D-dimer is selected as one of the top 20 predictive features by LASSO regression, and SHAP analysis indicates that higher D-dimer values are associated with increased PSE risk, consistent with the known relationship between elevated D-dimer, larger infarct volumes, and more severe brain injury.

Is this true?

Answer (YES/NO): YES